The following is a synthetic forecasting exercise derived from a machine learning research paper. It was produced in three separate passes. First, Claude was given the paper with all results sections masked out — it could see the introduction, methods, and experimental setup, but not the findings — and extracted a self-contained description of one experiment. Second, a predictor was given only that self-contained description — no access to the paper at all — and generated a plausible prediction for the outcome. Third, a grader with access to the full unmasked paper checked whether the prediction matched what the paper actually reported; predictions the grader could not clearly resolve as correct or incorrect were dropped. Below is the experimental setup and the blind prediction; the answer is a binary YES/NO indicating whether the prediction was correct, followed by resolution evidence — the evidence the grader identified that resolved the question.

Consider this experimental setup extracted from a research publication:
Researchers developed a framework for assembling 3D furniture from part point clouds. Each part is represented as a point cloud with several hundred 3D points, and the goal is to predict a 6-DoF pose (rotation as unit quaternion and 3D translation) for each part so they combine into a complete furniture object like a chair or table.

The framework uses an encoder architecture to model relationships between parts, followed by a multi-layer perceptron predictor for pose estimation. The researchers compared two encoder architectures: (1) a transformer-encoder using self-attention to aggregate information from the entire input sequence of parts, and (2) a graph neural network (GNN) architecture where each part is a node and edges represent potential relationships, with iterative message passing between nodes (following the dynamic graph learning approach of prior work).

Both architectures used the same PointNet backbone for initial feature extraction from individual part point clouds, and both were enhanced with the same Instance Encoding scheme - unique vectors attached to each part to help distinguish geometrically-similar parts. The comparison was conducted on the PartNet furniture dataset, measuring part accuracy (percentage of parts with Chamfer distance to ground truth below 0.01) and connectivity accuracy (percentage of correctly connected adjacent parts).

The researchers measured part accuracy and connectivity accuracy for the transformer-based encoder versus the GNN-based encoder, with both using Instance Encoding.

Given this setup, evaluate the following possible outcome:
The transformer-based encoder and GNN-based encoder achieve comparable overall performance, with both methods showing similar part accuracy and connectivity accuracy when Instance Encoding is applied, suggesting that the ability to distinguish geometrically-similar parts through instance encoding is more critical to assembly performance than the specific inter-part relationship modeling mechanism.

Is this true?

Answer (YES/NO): NO